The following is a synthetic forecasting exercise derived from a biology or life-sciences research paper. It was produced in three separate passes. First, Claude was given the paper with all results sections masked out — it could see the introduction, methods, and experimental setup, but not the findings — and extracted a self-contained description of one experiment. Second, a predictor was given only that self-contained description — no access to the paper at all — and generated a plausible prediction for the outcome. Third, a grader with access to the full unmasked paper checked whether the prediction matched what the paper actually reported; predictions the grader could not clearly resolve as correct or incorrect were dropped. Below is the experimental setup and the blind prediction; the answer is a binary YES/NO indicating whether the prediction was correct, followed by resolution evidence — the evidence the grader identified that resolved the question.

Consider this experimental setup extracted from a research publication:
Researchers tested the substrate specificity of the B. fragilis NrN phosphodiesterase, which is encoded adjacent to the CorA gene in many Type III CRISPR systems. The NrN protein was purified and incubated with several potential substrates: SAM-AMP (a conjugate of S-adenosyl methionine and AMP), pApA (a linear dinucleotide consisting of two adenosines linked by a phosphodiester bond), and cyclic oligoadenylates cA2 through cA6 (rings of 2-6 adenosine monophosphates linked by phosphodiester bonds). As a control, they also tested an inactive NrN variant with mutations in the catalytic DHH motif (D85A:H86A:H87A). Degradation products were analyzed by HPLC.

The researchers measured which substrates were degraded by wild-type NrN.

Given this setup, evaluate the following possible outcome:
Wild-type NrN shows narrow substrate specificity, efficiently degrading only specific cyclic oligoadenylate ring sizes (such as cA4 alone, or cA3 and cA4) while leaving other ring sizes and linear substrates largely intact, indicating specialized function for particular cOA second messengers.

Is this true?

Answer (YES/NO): NO